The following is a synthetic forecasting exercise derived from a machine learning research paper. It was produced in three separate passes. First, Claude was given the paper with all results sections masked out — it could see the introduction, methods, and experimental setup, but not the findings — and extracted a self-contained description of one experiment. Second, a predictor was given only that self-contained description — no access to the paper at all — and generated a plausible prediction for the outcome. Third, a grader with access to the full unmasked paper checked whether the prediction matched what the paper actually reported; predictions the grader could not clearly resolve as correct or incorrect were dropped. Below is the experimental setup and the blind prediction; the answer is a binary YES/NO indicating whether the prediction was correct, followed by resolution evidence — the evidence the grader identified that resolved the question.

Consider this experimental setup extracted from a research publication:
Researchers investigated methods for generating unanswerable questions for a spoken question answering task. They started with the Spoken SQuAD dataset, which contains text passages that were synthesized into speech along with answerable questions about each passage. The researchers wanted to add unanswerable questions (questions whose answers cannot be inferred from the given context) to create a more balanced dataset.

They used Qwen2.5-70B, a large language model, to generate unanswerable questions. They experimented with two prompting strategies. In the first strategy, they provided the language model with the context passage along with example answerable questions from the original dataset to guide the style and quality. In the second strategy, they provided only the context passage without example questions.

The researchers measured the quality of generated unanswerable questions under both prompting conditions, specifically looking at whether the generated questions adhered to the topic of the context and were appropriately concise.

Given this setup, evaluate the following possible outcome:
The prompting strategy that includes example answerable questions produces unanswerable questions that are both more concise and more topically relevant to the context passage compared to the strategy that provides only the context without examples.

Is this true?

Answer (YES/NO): YES